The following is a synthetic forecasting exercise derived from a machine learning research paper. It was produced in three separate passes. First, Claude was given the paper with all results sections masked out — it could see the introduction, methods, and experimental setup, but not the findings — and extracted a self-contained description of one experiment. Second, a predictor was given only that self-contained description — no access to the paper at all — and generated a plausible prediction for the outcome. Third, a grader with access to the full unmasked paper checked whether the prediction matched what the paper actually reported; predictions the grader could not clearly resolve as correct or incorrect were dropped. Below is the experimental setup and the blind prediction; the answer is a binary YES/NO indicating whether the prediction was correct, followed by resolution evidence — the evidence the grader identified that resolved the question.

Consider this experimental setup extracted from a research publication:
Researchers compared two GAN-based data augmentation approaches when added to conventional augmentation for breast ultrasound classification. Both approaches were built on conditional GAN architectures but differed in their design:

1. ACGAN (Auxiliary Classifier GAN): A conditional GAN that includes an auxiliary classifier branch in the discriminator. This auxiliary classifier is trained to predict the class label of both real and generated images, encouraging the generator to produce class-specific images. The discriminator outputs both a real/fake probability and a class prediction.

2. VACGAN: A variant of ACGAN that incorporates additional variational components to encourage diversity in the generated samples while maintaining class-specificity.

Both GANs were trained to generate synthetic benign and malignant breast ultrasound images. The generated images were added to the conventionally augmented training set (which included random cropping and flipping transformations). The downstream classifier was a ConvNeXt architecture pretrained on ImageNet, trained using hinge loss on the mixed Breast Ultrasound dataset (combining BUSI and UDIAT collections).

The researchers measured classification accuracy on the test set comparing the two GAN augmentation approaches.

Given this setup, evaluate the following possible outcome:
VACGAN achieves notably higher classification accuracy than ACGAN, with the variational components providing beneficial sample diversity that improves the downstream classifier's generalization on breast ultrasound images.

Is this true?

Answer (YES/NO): NO